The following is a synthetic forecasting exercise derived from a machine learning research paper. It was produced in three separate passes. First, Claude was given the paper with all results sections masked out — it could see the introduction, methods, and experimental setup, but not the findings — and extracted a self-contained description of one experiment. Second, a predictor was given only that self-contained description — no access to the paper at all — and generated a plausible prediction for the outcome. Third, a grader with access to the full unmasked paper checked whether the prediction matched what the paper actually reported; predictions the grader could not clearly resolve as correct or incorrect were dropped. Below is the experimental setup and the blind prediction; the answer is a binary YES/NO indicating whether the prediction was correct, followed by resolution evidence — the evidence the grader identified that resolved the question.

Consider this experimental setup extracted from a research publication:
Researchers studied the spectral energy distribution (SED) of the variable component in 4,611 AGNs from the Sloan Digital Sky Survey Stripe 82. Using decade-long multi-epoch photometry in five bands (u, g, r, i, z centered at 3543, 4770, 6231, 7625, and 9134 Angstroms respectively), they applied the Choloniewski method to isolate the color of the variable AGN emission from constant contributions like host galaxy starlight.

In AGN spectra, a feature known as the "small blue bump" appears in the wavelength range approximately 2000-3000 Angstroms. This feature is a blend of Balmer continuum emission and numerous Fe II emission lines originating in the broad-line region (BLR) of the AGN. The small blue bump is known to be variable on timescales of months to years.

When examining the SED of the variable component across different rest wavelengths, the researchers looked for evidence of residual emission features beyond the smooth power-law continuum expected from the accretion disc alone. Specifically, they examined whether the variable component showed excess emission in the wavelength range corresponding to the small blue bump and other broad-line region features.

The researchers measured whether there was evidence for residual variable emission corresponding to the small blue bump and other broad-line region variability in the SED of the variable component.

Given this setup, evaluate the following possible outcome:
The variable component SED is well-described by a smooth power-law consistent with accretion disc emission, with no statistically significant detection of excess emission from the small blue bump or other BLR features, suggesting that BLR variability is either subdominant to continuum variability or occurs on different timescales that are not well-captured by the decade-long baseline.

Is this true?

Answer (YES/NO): NO